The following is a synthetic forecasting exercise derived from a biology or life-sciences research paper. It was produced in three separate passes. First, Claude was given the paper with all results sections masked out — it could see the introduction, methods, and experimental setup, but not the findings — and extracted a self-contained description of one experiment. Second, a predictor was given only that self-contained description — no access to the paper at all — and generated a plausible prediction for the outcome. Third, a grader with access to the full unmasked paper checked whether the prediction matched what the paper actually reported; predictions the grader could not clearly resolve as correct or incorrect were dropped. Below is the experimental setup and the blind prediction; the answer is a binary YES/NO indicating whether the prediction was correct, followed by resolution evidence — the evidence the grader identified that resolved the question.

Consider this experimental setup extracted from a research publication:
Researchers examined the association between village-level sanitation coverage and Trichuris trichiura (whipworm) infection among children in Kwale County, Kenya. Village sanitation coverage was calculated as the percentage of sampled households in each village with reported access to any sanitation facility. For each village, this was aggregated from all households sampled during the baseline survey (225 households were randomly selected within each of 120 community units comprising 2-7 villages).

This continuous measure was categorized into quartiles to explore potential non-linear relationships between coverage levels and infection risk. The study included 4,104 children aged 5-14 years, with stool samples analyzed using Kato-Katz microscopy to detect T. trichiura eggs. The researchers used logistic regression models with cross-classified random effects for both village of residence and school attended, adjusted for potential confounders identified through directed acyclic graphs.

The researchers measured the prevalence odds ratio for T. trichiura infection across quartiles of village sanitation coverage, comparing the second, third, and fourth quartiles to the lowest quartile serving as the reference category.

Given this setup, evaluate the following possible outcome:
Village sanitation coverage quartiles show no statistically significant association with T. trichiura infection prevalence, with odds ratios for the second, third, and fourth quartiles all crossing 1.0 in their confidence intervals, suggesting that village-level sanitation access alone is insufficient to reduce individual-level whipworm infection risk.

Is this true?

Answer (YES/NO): NO